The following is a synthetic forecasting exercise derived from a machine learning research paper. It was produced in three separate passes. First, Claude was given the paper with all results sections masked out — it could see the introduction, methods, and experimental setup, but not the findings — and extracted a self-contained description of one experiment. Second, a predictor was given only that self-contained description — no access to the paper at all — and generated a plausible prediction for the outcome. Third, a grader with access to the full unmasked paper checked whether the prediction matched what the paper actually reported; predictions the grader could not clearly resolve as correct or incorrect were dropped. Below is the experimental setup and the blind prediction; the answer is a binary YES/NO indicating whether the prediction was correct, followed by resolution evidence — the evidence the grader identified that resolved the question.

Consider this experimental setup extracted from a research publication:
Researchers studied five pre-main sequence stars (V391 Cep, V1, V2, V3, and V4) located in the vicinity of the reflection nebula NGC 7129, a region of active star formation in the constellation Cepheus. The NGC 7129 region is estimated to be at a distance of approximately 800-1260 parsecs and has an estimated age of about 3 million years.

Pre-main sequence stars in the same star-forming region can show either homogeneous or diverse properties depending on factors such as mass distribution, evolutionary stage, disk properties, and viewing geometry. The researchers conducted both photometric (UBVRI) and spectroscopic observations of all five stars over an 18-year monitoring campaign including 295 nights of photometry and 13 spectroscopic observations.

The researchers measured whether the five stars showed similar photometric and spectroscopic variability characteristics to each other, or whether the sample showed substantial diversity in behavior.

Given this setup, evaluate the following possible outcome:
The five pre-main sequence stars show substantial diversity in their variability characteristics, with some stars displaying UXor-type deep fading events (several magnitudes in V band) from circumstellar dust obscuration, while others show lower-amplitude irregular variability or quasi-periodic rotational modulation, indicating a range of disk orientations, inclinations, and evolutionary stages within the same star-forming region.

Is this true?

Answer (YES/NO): NO